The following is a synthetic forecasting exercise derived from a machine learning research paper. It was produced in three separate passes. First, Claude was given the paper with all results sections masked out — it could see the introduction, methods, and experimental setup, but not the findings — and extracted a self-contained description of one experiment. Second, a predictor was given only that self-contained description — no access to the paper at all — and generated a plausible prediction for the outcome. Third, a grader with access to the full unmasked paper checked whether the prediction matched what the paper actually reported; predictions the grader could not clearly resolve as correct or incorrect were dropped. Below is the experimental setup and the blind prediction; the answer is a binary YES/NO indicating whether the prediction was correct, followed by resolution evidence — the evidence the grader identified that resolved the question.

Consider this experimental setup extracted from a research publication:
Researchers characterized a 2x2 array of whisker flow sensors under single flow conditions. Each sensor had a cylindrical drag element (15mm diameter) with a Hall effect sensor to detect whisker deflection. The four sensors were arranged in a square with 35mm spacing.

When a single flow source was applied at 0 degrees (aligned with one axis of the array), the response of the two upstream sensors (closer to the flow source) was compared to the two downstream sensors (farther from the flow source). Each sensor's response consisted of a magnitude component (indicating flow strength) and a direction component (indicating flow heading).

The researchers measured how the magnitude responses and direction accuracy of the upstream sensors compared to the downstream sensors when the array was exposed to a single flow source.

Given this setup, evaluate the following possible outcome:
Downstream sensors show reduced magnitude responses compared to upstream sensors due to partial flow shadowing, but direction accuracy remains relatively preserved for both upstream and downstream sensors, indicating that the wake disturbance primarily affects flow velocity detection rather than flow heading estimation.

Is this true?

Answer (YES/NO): NO